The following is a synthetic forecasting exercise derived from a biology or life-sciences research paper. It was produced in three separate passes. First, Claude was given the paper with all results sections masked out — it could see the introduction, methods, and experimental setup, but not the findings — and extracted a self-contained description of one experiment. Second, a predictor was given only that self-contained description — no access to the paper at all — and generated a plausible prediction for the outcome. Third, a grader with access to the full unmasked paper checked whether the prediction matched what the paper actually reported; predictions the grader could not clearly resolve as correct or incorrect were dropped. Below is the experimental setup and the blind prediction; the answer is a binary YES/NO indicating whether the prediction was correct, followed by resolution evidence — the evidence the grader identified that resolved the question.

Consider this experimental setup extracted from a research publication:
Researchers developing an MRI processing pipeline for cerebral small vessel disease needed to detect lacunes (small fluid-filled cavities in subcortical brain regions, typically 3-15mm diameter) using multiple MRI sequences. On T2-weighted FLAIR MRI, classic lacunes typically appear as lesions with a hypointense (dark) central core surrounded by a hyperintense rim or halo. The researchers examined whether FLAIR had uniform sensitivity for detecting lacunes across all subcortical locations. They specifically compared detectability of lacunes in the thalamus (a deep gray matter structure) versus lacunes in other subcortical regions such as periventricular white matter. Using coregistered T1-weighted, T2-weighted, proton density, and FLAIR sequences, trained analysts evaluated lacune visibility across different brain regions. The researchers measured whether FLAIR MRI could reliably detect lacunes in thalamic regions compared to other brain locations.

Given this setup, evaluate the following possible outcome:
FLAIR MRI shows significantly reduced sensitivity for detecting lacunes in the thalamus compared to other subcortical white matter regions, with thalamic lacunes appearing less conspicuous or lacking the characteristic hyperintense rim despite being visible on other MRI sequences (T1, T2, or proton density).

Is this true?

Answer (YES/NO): YES